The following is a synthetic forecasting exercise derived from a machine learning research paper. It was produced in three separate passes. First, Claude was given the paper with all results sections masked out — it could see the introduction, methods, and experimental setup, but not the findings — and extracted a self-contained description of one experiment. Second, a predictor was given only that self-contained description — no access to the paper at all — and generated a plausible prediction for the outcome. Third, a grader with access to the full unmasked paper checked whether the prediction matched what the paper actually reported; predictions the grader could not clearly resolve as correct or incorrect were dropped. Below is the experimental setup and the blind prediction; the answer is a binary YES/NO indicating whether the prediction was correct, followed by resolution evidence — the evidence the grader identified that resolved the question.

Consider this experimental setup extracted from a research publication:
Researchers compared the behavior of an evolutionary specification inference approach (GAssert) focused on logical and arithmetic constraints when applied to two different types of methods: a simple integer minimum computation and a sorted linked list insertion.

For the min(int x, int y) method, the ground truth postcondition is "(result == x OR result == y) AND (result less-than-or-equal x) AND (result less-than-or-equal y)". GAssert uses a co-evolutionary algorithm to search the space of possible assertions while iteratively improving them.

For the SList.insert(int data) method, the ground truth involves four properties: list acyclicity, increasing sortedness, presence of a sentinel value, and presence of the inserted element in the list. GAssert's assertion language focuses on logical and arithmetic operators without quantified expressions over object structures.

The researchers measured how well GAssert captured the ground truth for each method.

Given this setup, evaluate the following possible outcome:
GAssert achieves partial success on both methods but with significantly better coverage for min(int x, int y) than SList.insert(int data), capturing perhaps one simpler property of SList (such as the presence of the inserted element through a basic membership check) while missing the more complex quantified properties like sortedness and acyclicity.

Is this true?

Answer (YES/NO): NO